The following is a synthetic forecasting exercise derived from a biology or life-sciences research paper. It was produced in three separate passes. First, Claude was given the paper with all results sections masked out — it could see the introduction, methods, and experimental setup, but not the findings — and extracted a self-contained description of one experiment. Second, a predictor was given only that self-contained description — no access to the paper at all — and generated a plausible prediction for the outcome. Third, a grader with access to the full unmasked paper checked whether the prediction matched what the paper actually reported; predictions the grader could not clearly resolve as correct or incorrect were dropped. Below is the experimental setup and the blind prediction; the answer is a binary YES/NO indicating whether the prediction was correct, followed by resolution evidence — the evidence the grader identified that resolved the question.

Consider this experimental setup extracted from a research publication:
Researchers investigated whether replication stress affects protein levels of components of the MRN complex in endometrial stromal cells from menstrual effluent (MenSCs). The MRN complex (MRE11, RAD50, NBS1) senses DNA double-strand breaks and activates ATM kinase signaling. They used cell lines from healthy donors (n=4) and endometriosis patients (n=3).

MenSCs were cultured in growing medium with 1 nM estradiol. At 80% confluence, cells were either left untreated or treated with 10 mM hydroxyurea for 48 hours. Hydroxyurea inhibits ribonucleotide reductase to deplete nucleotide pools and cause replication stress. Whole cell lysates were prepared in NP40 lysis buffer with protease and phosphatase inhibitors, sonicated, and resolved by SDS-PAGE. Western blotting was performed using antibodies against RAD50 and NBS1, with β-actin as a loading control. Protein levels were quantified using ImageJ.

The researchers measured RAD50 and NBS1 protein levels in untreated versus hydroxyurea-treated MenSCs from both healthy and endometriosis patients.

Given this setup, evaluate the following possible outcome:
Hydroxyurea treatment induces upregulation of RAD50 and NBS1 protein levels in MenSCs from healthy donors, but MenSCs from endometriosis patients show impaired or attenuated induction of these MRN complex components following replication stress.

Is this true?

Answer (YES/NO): NO